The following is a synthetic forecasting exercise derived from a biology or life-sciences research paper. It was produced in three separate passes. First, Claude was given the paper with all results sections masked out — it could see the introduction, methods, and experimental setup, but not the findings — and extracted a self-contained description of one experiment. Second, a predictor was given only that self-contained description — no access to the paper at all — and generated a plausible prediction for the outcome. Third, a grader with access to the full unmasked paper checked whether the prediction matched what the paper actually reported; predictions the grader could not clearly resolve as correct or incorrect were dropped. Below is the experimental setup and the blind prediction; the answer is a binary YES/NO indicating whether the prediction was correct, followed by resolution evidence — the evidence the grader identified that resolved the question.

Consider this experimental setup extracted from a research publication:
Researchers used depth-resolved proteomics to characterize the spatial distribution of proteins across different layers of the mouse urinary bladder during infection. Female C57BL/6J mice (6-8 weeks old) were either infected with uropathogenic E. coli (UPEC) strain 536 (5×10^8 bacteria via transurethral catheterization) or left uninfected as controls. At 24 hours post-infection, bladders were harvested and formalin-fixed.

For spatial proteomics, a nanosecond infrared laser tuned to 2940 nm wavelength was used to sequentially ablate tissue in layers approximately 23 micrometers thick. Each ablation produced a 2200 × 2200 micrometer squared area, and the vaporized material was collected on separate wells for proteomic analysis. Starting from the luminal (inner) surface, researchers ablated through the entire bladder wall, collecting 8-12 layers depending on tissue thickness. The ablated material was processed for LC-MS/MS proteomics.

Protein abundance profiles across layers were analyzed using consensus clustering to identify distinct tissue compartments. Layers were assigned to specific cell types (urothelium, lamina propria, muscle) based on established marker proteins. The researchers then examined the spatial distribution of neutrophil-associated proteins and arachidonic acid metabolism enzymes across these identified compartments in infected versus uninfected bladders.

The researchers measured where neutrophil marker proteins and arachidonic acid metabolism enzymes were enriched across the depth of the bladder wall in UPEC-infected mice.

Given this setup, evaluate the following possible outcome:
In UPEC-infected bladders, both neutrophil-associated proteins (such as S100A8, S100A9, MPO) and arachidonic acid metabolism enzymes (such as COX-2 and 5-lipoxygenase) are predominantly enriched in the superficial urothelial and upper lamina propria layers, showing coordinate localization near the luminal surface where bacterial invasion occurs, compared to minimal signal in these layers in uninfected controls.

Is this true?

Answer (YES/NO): NO